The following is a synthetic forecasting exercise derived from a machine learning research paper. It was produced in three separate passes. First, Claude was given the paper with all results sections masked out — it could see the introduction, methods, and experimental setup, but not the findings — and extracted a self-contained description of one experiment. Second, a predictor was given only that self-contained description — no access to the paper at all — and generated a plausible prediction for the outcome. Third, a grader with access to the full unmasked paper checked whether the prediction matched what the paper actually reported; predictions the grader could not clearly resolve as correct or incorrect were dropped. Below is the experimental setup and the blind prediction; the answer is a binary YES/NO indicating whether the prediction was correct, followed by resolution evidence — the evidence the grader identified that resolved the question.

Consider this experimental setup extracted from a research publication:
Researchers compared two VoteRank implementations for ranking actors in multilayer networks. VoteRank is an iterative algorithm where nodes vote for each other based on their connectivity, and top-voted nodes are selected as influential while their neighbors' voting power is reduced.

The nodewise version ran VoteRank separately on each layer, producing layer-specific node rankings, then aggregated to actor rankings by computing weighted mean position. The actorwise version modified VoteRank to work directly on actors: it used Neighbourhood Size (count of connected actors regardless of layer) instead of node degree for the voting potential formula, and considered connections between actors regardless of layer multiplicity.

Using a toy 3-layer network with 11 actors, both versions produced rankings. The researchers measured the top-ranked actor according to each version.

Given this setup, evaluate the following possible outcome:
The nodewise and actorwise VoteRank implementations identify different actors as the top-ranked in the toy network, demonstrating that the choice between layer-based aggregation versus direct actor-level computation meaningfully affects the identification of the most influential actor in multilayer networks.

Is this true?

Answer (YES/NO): YES